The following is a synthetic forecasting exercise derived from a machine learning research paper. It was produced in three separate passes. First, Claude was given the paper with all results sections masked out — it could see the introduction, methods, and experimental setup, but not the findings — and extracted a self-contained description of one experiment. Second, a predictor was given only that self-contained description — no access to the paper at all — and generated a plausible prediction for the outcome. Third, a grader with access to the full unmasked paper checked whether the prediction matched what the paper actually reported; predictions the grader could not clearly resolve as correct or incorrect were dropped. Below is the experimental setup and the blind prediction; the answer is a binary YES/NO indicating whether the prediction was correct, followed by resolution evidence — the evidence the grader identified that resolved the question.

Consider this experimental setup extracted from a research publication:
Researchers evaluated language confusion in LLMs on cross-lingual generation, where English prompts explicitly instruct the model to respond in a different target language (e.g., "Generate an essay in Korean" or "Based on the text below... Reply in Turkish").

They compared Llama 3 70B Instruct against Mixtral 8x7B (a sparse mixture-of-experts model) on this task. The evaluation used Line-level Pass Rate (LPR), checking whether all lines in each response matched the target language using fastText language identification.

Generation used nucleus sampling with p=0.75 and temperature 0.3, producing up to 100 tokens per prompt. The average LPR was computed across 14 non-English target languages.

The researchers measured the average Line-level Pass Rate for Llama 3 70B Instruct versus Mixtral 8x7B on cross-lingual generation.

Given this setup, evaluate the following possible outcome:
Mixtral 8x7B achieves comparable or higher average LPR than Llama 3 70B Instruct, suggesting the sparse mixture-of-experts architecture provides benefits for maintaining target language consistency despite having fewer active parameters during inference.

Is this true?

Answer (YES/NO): YES